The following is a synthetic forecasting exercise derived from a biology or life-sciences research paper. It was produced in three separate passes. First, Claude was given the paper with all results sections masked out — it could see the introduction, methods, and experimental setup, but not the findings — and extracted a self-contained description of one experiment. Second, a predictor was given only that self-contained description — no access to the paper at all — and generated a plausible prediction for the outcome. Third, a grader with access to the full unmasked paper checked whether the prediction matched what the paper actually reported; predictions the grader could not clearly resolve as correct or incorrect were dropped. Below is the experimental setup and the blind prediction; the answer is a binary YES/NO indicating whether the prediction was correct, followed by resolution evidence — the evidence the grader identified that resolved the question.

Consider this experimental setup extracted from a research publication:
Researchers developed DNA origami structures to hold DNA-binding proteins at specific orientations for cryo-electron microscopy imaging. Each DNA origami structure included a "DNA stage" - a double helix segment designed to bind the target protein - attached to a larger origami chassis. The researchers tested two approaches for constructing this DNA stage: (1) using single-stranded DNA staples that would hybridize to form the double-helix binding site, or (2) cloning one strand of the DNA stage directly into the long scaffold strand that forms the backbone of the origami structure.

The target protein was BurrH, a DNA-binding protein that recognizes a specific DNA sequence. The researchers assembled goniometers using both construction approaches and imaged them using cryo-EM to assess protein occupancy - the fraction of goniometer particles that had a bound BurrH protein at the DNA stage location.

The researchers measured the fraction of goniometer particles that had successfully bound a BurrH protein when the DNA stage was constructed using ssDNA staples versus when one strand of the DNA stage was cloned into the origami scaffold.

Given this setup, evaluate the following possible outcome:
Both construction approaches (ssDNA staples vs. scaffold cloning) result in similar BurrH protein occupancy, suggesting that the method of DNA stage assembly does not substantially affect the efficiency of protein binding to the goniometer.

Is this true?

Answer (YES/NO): NO